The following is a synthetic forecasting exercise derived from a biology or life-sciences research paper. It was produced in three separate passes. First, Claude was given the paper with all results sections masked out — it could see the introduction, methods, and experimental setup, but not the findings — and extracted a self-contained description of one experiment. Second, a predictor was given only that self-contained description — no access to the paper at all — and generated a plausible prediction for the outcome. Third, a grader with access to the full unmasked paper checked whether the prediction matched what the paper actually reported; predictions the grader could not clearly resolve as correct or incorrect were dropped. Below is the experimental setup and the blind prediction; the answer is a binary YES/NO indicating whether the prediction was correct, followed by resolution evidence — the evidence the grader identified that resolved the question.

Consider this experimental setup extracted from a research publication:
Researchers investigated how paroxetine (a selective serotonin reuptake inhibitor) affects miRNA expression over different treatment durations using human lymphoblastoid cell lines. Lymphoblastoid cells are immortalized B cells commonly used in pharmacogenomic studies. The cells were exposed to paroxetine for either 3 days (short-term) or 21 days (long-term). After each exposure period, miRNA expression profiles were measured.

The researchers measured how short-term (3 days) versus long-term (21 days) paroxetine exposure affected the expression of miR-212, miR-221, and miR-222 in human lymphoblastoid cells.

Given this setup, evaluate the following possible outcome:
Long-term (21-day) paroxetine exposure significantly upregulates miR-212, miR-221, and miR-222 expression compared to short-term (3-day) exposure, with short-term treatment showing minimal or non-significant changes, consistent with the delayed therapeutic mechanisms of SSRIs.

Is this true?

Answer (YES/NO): NO